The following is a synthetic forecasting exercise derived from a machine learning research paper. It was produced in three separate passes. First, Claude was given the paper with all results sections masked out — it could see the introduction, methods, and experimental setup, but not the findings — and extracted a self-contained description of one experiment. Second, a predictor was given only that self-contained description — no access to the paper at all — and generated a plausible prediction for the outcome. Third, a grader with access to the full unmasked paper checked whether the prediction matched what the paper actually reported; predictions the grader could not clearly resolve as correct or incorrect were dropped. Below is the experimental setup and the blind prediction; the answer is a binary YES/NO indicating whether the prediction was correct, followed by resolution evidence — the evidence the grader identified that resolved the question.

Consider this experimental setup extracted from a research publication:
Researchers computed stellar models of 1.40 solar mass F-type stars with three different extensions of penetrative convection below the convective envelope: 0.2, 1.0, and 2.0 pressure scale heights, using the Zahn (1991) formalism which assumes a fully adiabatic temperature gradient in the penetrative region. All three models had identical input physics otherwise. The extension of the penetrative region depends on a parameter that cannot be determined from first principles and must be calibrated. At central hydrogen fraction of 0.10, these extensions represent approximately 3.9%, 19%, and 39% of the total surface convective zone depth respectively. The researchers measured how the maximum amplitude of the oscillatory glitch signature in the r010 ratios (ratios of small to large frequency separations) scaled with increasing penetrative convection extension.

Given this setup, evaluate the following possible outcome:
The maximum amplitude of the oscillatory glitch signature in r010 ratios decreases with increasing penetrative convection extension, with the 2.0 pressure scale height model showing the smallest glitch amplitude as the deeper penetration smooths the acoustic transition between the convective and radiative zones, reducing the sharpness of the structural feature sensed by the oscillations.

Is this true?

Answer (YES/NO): NO